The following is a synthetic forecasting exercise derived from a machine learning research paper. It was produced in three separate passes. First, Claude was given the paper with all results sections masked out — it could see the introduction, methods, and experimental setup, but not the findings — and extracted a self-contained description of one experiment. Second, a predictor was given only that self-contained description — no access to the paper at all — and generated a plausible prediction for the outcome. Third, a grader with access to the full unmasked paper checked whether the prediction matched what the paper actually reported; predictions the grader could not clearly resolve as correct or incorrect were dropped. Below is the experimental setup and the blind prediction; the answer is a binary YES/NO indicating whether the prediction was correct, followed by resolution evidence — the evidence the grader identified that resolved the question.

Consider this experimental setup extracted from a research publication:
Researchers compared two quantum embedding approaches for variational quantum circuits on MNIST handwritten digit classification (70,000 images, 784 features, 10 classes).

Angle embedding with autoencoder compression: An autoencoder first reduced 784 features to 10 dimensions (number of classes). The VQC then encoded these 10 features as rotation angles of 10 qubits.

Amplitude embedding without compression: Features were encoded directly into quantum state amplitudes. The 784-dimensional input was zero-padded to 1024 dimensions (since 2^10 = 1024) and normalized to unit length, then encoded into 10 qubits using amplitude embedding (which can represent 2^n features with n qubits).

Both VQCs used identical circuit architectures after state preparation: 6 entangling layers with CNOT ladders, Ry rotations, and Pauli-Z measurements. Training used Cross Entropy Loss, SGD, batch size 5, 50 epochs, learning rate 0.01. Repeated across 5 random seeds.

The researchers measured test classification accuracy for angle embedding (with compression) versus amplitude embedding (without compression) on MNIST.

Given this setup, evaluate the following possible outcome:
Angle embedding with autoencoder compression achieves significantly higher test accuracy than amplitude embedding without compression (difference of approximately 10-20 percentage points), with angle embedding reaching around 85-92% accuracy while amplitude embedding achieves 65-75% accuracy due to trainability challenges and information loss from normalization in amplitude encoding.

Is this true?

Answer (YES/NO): NO